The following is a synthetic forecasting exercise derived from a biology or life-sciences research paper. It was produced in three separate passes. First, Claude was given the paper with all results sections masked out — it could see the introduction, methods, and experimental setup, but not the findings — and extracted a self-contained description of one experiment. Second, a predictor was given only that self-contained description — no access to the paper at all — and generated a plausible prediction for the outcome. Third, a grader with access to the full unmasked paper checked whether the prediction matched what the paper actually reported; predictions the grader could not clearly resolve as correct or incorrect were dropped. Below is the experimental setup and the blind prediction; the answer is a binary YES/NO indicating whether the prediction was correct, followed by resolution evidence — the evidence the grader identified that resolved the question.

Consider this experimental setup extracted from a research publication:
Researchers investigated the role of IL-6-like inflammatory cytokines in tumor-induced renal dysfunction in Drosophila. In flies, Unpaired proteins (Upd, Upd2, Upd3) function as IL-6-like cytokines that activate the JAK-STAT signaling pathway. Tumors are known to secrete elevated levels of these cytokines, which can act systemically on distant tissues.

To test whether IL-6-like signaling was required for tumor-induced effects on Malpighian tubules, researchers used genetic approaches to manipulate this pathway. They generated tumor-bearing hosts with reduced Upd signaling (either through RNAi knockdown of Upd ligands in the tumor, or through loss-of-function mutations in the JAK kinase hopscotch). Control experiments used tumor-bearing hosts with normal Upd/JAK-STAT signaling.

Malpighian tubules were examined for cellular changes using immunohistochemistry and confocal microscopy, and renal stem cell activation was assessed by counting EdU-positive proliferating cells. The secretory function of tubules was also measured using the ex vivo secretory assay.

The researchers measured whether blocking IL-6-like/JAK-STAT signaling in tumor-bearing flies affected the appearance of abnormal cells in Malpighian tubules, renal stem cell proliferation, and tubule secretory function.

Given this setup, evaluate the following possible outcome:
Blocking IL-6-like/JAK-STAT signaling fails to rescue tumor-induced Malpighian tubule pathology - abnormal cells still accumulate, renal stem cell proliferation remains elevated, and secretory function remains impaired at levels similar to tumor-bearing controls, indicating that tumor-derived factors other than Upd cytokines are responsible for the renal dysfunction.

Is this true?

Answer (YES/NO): NO